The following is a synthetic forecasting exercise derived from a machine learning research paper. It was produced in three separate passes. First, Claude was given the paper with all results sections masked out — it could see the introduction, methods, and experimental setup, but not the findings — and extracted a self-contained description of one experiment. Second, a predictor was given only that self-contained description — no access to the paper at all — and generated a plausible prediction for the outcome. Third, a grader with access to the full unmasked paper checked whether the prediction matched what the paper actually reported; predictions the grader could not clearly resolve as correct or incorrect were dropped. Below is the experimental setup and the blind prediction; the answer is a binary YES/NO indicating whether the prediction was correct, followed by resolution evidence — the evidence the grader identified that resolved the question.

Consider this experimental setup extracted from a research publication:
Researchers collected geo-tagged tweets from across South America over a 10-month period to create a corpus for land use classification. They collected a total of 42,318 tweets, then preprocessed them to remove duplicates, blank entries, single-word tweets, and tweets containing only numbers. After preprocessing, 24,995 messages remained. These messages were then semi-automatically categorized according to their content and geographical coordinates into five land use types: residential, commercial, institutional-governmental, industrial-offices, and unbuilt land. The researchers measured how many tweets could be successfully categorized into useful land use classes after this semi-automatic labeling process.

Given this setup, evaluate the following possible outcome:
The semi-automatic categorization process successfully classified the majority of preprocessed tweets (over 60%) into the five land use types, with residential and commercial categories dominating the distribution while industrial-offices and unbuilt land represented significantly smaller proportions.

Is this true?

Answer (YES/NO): NO